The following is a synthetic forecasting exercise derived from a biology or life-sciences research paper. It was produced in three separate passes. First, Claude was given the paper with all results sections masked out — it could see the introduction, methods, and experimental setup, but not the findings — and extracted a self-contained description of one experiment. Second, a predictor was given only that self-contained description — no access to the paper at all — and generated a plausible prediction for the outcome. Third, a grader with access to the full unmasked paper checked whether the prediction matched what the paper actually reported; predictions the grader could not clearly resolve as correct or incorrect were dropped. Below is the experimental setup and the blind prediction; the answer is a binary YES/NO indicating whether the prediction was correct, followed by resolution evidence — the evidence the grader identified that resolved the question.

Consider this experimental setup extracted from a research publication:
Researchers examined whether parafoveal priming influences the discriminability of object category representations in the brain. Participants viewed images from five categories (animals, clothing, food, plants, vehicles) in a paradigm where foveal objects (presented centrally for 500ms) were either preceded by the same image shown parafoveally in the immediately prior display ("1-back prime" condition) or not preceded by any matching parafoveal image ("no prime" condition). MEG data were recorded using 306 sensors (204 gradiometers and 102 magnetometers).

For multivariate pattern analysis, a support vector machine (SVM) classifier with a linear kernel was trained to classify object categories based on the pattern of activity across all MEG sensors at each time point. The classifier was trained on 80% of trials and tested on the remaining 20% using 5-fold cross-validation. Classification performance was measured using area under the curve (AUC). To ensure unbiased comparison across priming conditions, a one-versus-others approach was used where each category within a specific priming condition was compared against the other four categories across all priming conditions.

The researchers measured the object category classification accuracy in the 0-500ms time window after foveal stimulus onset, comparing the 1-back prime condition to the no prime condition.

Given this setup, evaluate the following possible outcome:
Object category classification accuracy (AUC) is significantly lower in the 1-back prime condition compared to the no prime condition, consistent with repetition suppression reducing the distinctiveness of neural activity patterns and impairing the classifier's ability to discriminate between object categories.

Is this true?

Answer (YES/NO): NO